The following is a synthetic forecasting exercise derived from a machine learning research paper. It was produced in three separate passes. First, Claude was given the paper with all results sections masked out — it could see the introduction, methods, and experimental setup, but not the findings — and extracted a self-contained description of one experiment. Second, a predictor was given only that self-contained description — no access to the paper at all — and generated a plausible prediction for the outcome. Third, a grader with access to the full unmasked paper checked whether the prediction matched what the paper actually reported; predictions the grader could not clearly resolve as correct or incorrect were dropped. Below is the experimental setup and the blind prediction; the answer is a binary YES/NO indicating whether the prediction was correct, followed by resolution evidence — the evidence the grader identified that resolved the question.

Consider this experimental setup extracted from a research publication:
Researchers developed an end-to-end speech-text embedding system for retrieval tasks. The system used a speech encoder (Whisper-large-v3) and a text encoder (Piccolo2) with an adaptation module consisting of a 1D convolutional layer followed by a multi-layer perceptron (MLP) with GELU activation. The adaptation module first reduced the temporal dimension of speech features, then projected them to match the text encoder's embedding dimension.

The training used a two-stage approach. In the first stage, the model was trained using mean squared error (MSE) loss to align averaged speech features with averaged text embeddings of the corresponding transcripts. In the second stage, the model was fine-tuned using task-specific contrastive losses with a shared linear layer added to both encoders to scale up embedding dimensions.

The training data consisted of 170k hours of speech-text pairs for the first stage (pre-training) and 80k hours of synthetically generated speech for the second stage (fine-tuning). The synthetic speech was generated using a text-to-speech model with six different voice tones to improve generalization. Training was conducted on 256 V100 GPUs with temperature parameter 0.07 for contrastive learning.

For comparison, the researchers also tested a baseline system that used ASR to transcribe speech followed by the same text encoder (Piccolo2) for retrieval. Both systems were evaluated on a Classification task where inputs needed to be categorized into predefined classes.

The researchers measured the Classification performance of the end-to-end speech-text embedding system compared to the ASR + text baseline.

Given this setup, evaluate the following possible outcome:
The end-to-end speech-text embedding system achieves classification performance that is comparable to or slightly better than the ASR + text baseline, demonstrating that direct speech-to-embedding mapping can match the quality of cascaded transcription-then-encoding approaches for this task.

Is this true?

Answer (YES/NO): NO